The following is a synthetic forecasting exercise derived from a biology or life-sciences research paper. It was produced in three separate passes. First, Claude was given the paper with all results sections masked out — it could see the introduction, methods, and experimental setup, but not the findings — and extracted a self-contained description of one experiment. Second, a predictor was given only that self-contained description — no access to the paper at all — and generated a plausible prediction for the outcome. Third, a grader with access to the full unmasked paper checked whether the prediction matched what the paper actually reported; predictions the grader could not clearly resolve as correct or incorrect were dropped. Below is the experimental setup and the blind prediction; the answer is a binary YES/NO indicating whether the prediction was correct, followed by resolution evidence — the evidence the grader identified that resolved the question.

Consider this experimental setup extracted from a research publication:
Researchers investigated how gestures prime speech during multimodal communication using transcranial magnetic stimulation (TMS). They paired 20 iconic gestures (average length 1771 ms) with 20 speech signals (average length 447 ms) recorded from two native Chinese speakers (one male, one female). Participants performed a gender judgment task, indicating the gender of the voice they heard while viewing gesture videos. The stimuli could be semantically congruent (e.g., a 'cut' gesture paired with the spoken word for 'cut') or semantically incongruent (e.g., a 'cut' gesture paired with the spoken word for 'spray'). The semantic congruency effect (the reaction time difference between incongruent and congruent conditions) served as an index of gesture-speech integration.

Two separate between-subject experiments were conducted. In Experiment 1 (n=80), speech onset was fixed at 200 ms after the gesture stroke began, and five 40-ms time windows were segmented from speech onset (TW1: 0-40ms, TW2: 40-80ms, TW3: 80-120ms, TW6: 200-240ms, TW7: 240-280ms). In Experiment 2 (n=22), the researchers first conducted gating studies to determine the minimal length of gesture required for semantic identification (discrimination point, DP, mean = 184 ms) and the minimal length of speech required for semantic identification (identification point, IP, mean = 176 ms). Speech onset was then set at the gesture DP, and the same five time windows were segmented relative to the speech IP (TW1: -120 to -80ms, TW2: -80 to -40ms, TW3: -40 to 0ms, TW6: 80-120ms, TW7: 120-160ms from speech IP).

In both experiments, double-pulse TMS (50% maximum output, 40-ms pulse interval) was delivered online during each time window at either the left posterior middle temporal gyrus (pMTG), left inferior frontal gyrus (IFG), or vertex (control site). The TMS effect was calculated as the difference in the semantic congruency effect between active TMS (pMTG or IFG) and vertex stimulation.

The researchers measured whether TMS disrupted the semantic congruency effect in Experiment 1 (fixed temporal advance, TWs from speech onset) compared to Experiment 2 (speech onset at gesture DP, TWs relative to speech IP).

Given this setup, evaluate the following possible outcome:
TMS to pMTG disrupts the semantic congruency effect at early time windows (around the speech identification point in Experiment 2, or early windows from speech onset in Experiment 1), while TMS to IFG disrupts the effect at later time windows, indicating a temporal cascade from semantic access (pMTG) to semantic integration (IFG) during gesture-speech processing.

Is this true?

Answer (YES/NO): NO